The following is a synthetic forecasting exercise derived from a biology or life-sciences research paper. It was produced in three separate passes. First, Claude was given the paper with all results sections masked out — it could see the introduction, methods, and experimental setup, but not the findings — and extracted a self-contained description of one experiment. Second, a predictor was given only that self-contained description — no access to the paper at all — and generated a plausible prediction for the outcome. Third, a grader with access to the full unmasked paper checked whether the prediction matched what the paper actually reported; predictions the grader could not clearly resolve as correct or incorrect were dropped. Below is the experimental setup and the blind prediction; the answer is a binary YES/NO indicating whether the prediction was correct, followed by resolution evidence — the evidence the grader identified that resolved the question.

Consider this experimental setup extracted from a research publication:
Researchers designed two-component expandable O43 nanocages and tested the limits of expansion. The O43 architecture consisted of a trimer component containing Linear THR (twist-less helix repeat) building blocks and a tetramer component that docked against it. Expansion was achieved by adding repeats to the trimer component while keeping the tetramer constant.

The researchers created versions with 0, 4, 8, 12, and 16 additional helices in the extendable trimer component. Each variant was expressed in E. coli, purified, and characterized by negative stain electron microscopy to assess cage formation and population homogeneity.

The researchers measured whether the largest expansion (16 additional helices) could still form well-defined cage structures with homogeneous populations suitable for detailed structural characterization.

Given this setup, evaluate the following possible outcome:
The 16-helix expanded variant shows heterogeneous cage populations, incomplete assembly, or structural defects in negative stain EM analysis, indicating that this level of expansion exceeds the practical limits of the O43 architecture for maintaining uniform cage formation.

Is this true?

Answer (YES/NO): YES